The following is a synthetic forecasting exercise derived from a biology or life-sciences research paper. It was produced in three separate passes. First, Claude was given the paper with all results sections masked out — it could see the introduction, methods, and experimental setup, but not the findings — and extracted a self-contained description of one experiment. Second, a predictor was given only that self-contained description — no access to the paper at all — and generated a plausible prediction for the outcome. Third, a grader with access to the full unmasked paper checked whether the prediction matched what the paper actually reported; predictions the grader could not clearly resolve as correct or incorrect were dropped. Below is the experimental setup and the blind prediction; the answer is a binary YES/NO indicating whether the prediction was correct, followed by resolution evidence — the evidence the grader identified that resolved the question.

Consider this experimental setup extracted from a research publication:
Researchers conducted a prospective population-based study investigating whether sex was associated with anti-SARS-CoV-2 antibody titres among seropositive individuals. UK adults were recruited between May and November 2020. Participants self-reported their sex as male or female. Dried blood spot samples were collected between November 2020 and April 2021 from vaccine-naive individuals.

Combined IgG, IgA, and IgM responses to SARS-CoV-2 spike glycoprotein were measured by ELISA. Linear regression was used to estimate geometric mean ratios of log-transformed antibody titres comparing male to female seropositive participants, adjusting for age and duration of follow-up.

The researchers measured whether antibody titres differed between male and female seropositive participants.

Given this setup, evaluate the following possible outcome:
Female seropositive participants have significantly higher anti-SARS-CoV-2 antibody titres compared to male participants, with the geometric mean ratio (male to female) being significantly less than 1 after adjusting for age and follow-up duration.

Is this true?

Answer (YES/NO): NO